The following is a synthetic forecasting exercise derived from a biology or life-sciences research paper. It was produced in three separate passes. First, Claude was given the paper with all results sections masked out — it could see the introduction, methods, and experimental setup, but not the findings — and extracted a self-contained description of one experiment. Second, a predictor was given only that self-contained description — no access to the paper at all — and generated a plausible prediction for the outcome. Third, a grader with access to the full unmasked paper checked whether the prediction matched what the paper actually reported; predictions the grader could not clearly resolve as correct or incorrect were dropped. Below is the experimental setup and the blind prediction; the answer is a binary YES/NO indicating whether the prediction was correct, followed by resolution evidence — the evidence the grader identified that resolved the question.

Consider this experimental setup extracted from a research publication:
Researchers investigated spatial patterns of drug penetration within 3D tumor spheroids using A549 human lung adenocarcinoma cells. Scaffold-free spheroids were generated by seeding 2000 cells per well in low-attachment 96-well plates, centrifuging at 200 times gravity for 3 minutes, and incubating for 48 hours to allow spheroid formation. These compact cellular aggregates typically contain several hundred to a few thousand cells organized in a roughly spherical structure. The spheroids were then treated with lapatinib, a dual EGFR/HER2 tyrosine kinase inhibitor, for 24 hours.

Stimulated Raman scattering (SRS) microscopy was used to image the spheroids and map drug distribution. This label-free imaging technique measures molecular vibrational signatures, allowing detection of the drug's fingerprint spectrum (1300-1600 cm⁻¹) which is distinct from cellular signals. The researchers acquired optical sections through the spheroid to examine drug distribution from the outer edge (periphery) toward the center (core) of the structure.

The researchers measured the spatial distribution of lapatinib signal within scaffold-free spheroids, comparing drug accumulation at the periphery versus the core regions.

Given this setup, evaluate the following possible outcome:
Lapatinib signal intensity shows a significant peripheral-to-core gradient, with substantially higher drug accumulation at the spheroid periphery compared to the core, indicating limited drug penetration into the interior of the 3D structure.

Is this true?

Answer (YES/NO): YES